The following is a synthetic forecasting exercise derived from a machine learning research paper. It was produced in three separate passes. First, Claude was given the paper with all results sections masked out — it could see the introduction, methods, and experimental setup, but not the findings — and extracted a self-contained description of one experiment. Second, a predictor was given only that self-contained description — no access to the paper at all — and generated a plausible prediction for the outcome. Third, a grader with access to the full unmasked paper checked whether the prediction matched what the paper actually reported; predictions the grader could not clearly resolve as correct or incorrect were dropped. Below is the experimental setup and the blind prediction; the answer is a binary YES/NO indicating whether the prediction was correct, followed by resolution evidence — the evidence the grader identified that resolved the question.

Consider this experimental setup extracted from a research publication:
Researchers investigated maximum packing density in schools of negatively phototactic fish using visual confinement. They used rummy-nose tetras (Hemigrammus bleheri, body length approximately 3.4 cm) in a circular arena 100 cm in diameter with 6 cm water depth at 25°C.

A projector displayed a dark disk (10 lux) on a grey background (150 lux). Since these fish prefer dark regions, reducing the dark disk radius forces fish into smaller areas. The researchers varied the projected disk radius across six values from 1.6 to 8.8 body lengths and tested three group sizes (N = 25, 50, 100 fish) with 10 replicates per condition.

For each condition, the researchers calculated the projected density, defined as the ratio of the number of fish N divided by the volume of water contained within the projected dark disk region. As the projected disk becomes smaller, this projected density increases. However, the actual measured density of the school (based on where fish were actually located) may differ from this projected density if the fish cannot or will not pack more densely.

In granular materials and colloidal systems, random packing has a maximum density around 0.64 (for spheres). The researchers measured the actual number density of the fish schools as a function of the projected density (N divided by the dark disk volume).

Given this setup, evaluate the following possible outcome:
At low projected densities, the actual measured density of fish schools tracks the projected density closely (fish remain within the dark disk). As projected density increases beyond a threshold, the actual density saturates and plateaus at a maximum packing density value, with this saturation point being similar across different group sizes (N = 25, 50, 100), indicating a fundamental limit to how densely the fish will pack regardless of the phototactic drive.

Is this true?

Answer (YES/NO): YES